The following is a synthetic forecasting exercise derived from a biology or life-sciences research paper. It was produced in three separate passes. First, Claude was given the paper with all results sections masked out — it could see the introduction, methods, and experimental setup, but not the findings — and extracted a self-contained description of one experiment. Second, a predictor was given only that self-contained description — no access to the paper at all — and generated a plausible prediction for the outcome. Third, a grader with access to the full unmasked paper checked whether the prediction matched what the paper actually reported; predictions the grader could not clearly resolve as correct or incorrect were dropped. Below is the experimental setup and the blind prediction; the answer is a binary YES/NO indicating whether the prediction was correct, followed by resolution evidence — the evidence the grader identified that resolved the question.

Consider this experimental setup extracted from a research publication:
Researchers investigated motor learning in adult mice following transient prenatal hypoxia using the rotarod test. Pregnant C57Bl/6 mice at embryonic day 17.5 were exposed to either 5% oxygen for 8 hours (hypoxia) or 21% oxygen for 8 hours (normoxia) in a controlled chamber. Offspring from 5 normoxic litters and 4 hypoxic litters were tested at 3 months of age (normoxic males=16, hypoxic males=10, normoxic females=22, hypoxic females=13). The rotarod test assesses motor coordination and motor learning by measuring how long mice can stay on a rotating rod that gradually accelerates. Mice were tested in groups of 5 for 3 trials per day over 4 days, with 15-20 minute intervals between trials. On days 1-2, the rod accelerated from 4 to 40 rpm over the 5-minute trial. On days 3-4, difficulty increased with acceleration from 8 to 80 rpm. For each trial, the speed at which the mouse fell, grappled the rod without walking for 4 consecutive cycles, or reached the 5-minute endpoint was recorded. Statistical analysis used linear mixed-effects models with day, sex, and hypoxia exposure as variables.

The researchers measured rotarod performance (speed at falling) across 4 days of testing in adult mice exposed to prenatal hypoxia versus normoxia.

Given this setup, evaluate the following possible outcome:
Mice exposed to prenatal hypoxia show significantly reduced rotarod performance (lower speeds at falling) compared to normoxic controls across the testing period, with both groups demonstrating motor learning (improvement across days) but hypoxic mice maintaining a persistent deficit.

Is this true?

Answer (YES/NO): NO